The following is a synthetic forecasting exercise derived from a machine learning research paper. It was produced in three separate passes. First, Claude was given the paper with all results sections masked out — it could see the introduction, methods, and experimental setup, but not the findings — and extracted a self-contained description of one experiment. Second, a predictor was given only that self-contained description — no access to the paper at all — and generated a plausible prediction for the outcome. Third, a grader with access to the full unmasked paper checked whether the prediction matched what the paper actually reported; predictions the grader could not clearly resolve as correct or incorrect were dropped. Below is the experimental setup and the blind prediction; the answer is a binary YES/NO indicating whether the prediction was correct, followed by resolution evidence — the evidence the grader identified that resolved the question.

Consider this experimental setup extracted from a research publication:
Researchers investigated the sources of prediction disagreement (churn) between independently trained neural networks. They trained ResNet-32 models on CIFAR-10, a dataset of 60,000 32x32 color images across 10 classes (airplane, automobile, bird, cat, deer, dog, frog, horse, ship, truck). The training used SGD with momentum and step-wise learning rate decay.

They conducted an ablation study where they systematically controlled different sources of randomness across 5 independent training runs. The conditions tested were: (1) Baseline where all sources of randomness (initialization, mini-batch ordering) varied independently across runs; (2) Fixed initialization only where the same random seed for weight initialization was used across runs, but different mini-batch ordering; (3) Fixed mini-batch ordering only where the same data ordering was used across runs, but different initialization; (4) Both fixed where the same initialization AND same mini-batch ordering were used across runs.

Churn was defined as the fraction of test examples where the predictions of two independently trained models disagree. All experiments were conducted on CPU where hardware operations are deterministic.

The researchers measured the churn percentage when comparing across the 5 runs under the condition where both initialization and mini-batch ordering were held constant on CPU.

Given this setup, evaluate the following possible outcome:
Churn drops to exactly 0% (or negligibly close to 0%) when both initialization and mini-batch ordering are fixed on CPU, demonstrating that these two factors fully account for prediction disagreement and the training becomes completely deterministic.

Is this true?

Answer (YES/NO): YES